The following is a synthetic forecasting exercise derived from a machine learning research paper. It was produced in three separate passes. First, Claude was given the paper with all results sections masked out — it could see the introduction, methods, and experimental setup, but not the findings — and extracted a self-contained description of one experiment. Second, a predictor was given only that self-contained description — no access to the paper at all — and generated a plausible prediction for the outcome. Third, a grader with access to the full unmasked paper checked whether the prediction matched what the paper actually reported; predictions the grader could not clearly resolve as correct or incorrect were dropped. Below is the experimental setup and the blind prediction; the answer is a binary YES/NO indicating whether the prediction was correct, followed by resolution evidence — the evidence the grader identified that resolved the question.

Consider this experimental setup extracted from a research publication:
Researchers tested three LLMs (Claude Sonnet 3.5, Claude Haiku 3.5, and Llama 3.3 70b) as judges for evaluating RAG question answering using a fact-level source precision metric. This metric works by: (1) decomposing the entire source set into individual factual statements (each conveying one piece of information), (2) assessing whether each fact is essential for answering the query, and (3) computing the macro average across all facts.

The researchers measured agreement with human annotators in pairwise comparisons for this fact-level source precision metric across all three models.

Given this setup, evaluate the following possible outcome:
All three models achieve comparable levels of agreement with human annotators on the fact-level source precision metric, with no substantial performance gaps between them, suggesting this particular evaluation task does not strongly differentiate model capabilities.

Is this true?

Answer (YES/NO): NO